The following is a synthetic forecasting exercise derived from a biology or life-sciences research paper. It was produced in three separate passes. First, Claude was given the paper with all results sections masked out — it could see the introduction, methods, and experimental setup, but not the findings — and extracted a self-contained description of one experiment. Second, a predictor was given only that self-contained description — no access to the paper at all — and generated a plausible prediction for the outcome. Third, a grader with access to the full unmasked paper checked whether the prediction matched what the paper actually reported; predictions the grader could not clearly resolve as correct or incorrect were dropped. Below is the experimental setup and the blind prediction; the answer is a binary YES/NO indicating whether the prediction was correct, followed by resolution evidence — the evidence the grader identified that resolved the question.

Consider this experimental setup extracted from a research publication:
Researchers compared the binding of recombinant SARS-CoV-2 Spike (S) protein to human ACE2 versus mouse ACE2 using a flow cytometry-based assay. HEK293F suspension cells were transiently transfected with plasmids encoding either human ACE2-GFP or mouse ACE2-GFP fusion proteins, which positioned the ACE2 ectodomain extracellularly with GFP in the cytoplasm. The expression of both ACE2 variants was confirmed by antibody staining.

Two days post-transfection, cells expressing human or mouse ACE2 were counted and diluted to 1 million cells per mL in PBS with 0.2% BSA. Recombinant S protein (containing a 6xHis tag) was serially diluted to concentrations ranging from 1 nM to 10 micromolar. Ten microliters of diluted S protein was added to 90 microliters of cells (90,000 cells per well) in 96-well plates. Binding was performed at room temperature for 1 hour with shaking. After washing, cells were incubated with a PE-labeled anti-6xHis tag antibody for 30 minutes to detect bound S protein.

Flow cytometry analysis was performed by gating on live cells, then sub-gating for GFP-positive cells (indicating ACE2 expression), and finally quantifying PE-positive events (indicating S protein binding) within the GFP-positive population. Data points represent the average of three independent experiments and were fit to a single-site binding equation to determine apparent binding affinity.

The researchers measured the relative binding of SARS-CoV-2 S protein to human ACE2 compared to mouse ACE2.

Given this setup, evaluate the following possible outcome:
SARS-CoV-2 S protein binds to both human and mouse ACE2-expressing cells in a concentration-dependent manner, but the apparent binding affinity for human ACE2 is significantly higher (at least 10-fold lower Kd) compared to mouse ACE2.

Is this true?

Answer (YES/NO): NO